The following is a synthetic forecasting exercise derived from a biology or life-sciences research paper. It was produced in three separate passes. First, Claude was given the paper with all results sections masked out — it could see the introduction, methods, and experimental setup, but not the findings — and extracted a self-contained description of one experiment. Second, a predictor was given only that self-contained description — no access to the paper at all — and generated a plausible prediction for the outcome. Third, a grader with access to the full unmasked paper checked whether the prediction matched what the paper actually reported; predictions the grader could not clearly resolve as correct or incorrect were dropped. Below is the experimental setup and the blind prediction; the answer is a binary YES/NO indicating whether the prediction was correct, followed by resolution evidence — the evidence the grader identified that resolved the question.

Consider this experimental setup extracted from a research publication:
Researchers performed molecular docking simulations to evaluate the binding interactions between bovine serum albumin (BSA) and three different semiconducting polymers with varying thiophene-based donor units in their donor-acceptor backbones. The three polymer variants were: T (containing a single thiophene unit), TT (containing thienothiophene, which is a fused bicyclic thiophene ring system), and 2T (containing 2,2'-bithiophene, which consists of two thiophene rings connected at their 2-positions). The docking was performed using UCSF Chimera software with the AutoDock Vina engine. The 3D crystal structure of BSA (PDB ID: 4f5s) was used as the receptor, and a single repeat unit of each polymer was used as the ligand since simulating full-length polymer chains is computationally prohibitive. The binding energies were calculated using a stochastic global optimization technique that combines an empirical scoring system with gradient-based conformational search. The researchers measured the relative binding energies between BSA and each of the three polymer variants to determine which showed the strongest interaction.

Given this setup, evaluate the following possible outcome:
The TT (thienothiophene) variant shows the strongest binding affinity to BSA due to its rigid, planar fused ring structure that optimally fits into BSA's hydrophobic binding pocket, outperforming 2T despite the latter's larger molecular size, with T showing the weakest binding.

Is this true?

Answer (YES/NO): YES